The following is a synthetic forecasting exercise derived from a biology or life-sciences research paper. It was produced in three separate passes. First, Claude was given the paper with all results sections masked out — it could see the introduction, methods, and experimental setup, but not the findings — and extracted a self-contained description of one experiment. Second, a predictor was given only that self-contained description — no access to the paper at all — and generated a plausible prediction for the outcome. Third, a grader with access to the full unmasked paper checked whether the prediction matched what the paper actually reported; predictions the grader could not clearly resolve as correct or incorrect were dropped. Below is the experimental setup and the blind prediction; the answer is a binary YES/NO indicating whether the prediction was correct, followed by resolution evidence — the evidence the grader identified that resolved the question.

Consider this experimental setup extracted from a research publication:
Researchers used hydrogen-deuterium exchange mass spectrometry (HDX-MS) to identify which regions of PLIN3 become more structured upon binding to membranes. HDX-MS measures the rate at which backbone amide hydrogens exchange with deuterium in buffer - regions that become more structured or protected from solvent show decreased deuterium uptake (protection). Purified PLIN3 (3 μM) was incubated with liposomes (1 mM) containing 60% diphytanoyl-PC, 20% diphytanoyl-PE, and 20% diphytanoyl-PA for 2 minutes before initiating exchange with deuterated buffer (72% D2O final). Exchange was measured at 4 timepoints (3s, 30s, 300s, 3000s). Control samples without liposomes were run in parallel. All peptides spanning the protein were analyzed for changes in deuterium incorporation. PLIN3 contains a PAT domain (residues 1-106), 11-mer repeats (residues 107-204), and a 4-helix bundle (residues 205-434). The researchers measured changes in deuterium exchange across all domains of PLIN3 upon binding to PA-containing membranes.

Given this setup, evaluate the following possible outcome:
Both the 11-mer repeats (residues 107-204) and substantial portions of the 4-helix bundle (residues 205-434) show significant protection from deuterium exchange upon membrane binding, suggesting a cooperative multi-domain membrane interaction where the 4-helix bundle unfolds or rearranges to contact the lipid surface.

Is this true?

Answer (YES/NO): NO